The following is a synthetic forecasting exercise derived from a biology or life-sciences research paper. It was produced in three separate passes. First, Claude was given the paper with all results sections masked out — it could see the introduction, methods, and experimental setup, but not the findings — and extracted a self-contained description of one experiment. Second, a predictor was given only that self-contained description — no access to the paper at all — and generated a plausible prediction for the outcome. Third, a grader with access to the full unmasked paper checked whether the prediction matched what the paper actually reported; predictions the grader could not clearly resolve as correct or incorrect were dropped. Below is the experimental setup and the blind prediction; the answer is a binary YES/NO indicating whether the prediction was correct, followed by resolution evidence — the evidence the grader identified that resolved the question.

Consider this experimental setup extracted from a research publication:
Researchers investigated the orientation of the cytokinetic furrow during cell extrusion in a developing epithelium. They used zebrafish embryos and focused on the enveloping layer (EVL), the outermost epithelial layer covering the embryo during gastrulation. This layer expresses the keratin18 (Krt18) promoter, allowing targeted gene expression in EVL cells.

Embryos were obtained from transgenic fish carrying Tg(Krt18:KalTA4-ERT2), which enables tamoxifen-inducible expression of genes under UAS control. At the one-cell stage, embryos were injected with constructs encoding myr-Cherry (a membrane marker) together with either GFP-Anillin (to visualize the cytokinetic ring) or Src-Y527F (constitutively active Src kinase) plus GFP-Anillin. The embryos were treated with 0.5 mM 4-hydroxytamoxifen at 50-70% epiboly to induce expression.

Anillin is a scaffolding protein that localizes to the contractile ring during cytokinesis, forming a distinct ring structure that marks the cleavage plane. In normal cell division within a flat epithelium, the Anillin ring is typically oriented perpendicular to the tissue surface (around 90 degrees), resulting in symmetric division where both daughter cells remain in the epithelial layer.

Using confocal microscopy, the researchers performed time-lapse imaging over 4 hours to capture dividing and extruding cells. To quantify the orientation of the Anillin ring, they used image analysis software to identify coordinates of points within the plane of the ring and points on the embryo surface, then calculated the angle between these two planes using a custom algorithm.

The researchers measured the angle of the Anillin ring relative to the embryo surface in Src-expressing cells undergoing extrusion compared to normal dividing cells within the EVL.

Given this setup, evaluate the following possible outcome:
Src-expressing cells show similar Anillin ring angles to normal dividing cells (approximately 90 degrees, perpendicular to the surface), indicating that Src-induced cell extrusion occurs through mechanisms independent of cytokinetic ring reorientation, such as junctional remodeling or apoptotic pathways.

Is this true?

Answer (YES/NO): NO